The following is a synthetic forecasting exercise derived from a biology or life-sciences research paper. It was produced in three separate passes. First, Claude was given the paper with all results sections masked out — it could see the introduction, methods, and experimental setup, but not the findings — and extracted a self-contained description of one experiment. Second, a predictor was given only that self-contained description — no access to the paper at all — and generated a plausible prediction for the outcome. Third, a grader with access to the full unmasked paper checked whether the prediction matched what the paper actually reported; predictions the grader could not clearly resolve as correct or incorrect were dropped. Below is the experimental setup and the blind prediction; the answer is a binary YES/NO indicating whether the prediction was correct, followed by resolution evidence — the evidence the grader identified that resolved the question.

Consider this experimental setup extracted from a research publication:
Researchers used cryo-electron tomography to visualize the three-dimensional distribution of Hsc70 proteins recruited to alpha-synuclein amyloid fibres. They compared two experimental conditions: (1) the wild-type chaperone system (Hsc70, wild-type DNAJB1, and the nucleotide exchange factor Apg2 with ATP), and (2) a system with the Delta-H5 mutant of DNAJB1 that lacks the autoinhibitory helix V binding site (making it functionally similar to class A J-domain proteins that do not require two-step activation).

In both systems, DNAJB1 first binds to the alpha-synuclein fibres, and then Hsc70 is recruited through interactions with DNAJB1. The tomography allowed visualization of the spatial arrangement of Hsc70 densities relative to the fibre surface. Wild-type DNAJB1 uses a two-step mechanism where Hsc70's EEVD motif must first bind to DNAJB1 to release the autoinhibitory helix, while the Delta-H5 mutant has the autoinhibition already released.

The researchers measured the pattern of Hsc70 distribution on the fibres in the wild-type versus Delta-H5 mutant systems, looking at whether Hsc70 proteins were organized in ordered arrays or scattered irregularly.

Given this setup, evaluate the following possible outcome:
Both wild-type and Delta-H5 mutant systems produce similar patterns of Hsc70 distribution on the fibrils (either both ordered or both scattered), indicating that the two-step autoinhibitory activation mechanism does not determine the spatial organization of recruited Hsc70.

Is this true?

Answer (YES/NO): NO